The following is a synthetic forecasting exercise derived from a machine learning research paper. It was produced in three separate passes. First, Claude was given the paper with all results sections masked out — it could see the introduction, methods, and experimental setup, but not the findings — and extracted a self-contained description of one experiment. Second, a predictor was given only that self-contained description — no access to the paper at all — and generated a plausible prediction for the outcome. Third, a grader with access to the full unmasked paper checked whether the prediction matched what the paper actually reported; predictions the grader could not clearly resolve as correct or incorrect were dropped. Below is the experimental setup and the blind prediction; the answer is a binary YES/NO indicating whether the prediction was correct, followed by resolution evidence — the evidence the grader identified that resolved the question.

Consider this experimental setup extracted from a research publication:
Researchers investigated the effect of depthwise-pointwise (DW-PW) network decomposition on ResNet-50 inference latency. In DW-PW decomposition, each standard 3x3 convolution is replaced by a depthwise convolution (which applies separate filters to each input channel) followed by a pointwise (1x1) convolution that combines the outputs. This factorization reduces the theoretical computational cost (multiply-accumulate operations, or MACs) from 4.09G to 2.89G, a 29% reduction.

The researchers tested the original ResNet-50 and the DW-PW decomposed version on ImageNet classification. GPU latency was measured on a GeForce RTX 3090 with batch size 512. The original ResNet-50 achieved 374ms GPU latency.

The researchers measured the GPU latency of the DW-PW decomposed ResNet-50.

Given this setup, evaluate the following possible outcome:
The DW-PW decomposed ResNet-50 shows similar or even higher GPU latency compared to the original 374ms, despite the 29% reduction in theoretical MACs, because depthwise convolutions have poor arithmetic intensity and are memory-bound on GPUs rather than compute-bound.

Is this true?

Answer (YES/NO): YES